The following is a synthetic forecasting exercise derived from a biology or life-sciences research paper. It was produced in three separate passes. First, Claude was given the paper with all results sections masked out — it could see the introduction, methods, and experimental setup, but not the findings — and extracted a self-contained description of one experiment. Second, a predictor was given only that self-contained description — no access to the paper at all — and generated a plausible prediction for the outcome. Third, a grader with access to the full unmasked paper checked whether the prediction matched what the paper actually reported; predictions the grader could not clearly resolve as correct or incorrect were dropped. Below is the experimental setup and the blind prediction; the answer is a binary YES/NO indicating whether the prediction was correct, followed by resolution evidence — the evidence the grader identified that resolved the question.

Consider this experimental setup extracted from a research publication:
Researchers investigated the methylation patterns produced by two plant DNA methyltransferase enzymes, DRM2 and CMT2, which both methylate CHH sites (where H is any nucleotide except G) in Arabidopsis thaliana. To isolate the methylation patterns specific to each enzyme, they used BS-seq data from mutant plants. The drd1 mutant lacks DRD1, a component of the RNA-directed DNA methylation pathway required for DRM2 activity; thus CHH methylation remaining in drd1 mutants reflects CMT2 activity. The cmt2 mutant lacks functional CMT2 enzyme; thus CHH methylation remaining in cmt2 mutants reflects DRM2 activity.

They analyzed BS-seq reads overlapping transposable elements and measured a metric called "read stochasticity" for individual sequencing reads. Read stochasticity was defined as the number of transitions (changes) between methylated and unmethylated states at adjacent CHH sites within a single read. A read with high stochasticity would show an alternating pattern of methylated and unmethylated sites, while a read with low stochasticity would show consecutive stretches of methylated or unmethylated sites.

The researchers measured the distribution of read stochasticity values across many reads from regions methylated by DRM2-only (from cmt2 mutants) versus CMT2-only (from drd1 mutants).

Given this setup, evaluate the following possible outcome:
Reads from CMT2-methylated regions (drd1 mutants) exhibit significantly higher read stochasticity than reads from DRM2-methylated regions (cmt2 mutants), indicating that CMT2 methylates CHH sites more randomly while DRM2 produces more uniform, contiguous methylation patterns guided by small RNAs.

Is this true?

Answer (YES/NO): YES